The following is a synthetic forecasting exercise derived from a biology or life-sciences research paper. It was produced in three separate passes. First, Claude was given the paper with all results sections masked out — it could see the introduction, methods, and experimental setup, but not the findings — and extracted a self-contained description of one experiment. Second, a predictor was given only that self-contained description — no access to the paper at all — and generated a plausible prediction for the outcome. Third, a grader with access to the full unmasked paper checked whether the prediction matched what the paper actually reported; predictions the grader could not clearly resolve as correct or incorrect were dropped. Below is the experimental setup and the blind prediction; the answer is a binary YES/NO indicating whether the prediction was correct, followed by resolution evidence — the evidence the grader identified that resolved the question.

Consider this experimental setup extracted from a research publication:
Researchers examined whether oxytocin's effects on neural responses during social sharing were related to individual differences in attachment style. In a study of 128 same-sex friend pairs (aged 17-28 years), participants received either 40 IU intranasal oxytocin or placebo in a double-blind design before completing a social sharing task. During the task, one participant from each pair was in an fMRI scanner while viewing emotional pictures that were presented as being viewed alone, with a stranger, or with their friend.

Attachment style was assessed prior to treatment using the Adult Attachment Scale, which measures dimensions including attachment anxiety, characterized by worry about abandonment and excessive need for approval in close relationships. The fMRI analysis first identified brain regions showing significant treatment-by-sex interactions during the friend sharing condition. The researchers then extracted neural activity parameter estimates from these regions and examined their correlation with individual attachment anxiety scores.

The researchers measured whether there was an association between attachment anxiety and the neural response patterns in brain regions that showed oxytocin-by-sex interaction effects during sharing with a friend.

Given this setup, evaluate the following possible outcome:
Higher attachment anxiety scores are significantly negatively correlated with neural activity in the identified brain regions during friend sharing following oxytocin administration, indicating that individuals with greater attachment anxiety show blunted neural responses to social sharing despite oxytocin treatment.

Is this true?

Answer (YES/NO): NO